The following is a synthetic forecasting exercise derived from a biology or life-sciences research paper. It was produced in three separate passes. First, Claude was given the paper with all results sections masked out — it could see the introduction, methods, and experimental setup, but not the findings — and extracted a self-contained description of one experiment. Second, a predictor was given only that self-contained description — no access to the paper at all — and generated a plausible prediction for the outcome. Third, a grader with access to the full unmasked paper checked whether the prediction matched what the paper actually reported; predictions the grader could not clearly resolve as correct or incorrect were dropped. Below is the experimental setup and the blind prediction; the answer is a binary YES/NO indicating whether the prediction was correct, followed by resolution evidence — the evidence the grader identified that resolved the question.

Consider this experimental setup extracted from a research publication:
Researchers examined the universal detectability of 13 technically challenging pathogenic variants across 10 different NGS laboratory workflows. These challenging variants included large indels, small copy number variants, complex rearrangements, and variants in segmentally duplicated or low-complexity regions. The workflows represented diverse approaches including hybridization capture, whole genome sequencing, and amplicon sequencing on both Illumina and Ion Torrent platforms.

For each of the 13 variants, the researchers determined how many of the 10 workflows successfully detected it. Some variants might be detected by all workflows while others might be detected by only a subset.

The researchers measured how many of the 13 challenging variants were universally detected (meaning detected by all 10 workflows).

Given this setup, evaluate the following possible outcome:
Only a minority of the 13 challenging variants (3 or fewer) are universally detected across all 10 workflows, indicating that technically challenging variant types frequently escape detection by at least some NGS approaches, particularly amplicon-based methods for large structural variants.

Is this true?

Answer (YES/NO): YES